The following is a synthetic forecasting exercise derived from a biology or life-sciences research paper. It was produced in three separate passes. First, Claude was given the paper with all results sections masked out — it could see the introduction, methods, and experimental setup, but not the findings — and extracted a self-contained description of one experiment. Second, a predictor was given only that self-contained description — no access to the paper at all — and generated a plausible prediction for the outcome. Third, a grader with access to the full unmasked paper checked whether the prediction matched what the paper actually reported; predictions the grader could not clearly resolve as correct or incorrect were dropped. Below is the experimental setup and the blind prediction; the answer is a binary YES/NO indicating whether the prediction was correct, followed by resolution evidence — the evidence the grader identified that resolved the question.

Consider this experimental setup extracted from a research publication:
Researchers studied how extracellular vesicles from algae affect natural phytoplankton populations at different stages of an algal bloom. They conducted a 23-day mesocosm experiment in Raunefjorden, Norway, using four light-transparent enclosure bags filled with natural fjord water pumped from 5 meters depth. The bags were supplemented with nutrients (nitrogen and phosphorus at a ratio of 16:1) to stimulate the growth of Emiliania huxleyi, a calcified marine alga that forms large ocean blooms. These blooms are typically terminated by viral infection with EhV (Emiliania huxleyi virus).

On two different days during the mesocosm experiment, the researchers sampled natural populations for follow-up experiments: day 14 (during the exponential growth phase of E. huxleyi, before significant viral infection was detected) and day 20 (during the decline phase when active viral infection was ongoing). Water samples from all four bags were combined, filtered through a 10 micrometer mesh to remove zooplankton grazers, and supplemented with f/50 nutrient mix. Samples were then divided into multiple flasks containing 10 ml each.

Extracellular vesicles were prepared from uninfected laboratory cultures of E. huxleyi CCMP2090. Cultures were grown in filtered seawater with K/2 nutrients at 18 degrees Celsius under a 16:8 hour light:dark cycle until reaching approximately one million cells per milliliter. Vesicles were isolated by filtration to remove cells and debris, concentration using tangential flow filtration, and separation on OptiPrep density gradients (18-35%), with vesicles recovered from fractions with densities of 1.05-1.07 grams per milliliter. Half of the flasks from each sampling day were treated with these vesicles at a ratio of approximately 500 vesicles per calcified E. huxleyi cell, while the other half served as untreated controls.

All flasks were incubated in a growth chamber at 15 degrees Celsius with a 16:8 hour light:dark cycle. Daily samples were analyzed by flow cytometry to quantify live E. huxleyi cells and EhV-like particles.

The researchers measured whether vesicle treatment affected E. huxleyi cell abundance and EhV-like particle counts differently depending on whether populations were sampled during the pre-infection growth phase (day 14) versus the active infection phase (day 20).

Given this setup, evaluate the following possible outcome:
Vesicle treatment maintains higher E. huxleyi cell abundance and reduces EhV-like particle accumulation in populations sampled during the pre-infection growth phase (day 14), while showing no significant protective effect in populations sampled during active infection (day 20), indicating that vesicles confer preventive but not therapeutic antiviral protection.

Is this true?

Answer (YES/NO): NO